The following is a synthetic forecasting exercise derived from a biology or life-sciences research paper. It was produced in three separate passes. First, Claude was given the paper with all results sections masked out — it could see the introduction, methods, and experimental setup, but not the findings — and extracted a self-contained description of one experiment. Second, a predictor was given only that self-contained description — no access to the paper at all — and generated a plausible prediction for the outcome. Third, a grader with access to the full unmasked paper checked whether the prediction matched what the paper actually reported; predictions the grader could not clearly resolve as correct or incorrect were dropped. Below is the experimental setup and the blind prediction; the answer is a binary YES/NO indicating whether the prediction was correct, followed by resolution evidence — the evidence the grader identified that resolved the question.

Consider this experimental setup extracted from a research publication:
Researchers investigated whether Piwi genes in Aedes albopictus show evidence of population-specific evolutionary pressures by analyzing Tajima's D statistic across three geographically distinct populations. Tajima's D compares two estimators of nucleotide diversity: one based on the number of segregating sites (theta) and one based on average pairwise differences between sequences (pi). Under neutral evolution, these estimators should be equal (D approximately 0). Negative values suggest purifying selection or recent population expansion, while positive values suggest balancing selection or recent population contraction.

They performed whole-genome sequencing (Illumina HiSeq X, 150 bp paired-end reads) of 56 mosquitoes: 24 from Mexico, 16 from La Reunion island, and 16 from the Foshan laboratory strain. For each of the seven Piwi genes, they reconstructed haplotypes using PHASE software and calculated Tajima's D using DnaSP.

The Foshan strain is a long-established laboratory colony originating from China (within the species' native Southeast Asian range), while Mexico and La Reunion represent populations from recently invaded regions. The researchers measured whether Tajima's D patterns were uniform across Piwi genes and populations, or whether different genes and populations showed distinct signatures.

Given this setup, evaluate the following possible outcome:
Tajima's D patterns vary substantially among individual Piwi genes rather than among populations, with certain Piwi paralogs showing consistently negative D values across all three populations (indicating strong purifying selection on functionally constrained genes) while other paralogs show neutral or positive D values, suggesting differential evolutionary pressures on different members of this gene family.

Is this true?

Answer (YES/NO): NO